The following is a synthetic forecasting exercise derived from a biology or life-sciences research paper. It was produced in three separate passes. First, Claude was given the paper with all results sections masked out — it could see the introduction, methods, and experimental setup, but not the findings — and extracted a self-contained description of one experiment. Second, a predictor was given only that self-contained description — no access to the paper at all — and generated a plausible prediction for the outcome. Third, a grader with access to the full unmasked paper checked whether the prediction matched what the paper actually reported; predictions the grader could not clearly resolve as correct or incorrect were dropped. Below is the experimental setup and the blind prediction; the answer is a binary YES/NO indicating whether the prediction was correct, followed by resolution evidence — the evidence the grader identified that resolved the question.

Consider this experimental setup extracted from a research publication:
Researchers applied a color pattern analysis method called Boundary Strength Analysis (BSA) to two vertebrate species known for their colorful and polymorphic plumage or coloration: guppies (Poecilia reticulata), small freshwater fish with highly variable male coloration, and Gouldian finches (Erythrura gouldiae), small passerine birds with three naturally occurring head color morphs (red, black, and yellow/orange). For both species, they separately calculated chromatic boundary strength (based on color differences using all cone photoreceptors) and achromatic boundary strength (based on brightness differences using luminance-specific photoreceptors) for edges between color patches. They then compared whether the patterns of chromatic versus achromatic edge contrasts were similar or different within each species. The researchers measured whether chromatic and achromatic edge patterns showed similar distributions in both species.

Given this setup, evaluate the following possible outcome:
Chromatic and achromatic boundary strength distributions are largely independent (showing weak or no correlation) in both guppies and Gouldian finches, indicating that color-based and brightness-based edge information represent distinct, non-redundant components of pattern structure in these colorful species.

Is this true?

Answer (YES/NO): NO